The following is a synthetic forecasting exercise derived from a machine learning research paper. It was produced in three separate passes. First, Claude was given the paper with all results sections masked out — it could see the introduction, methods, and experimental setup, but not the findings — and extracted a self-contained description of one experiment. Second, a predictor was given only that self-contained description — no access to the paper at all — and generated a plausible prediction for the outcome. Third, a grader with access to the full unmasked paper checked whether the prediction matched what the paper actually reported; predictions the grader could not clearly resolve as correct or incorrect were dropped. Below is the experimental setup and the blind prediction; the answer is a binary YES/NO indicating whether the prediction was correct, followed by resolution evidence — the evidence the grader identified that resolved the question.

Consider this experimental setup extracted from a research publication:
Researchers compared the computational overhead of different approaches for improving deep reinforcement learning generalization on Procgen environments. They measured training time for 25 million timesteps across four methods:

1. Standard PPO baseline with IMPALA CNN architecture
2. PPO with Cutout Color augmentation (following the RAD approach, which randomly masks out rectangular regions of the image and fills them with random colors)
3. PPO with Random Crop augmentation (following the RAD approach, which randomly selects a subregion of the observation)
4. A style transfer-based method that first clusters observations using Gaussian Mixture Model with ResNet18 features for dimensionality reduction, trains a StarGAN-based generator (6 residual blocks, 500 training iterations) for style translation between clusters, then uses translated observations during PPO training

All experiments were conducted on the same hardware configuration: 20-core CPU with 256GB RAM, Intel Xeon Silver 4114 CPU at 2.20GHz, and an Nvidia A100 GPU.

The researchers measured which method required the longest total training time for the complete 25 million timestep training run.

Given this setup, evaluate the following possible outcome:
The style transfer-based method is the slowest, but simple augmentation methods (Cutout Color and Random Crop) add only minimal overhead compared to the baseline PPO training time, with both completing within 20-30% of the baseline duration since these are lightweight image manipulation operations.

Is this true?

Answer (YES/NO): NO